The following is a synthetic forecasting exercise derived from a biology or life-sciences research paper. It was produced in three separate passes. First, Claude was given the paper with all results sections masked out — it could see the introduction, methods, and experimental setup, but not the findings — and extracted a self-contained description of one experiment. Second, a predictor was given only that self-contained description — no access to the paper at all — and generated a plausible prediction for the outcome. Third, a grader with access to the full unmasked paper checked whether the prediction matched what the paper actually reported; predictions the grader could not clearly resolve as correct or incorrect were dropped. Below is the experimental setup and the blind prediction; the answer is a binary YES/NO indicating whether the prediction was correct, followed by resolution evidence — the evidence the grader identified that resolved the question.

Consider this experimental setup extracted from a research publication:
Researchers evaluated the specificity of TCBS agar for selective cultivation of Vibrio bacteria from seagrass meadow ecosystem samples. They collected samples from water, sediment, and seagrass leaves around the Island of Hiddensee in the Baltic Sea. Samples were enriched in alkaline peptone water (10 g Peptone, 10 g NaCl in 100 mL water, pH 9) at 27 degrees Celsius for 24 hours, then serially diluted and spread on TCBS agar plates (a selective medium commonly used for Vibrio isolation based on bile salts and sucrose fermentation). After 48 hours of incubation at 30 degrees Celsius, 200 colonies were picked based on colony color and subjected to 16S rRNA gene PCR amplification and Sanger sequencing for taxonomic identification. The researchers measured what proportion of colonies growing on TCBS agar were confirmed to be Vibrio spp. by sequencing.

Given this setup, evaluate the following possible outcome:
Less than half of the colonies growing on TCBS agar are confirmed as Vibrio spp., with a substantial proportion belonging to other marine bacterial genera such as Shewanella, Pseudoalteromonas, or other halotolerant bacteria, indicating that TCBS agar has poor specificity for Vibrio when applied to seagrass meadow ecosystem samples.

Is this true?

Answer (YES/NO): NO